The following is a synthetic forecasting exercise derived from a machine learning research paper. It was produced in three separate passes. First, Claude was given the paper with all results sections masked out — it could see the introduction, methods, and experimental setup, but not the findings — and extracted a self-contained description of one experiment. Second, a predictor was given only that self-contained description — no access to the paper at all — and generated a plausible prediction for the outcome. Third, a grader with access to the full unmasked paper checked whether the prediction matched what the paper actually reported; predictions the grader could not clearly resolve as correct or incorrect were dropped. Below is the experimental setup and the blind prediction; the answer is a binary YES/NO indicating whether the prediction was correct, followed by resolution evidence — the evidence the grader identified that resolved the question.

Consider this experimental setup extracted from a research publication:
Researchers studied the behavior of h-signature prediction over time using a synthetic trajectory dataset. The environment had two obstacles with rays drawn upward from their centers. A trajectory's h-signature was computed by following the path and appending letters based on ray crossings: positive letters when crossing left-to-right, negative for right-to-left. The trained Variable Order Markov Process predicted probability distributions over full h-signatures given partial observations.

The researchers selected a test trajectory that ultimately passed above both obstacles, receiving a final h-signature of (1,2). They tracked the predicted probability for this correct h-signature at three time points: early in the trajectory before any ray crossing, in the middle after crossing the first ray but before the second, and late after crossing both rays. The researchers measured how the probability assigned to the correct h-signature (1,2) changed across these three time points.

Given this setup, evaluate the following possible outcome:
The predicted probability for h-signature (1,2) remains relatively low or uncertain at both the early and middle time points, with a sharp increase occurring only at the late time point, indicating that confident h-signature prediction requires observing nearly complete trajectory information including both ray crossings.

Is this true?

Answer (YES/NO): NO